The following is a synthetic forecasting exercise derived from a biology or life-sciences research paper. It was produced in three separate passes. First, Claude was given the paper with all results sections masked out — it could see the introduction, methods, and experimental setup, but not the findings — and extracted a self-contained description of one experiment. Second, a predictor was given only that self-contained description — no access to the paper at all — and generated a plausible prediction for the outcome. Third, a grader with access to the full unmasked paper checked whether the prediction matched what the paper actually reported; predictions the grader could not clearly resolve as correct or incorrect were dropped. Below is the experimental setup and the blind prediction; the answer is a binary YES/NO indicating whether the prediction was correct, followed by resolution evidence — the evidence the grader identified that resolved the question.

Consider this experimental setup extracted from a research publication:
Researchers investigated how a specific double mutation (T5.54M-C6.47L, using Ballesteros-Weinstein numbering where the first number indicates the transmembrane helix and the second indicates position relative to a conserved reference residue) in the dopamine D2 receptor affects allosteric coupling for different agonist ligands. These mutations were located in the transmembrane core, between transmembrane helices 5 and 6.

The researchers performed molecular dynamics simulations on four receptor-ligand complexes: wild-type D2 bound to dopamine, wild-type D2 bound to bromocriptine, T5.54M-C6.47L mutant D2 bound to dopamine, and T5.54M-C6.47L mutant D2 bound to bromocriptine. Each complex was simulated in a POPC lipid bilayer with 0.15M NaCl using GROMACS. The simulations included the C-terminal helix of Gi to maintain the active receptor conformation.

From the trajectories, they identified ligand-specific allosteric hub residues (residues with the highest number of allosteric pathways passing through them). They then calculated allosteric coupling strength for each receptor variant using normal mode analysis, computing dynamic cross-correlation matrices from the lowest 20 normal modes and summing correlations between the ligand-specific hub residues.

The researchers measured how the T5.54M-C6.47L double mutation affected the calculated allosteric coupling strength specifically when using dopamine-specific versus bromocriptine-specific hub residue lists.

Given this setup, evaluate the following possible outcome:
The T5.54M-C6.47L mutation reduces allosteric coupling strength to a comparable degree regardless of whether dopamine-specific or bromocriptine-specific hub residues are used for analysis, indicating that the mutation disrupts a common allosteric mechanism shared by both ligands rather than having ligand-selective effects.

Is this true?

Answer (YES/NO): NO